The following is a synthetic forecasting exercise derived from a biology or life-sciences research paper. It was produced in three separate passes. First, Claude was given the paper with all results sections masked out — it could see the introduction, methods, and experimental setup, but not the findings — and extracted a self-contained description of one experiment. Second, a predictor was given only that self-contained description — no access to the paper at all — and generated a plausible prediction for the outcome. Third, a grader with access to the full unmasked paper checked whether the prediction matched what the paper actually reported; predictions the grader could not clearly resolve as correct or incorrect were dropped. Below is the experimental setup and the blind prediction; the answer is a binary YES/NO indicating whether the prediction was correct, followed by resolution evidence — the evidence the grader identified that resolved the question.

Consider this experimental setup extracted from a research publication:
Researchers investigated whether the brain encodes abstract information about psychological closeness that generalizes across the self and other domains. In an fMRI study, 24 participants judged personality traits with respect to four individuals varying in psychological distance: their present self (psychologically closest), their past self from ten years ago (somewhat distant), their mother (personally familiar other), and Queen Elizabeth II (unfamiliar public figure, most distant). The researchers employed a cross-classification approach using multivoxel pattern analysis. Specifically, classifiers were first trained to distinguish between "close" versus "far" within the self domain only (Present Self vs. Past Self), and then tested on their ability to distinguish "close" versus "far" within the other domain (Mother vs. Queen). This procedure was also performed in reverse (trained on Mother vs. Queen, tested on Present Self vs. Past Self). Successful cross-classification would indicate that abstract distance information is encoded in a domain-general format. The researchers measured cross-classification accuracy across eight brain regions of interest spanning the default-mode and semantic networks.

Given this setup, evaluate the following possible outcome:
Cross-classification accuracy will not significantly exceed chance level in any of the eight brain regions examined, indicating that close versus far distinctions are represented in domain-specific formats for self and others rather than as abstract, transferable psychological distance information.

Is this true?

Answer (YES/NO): NO